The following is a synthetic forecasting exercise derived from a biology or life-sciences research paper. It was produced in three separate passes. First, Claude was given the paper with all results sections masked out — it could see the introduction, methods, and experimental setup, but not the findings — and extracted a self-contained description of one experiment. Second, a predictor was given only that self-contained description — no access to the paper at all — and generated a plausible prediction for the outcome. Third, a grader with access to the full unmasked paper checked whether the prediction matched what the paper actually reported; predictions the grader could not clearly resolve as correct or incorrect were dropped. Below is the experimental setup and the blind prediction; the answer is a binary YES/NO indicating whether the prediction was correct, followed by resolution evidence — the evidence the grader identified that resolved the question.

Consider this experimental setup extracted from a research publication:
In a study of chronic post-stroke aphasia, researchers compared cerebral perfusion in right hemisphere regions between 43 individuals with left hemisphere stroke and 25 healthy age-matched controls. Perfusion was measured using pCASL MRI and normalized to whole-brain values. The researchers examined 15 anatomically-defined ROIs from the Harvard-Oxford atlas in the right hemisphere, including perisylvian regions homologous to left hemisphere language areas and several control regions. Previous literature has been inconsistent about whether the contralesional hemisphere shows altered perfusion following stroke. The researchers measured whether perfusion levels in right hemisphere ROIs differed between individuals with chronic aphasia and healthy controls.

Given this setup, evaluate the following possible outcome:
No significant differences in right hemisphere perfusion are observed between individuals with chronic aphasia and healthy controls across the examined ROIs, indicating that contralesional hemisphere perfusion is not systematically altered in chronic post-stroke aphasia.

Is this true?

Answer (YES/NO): YES